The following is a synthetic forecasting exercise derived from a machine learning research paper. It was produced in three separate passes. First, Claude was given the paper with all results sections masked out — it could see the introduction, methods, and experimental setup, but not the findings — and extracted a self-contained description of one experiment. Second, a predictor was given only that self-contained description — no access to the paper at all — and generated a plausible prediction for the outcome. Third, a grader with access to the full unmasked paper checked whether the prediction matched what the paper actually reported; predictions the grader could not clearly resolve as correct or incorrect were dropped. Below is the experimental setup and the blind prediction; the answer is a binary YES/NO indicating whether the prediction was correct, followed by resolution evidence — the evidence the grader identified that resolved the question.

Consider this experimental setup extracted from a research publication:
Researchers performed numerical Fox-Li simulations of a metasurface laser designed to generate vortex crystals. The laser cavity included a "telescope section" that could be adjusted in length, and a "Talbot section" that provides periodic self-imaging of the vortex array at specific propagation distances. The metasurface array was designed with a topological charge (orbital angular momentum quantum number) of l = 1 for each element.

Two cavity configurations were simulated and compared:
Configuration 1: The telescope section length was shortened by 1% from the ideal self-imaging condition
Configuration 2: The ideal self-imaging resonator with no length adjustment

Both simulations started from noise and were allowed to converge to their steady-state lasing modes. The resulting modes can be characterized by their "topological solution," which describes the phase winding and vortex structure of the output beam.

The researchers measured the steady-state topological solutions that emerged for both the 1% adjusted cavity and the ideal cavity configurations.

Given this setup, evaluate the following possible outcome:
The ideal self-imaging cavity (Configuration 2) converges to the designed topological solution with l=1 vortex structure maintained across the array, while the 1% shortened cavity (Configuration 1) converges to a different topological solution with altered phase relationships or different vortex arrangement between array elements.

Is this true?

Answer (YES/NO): NO